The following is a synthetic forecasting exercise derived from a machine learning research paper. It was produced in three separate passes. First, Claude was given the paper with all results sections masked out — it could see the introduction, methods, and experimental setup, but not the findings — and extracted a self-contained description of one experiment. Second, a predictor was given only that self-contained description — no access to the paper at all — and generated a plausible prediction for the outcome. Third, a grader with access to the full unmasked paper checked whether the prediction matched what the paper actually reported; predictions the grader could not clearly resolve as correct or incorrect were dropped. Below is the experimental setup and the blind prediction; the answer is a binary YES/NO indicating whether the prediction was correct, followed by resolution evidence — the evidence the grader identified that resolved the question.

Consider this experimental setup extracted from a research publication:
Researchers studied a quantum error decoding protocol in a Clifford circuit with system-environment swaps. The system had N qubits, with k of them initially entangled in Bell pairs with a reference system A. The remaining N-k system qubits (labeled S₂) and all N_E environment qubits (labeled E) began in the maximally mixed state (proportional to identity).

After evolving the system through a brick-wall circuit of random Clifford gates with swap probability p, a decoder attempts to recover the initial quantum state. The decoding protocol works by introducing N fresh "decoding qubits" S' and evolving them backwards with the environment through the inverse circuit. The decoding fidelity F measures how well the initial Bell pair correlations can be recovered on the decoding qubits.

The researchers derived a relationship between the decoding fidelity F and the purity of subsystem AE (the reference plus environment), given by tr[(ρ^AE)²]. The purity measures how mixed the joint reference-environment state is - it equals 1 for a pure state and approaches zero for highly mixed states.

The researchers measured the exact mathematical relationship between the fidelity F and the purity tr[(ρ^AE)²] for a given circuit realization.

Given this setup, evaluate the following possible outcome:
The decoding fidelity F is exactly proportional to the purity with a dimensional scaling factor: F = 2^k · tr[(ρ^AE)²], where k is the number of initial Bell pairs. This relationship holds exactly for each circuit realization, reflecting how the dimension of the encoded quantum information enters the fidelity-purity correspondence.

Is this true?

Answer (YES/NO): NO